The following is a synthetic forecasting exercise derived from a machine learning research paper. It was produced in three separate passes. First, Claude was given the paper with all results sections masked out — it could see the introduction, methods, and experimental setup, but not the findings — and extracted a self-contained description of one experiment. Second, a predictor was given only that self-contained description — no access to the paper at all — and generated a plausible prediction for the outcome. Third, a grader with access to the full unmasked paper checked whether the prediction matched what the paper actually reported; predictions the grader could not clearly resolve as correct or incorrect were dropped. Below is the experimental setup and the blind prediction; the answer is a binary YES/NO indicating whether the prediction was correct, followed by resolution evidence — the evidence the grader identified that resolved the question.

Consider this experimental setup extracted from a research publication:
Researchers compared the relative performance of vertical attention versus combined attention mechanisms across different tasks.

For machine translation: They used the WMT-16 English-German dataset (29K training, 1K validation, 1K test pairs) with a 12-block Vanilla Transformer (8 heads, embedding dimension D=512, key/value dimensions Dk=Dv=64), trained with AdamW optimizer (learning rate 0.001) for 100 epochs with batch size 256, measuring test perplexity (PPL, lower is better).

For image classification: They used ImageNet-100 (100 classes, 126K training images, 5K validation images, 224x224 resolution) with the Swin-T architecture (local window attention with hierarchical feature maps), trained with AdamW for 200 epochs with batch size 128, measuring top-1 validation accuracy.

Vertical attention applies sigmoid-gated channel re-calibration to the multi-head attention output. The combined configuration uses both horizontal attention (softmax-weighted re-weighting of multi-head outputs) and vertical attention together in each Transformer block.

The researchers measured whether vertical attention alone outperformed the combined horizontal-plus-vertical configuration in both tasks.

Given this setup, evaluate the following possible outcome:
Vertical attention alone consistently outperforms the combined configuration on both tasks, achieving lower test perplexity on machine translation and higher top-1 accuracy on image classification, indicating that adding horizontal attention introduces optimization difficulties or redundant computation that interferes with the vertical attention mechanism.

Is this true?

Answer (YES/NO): YES